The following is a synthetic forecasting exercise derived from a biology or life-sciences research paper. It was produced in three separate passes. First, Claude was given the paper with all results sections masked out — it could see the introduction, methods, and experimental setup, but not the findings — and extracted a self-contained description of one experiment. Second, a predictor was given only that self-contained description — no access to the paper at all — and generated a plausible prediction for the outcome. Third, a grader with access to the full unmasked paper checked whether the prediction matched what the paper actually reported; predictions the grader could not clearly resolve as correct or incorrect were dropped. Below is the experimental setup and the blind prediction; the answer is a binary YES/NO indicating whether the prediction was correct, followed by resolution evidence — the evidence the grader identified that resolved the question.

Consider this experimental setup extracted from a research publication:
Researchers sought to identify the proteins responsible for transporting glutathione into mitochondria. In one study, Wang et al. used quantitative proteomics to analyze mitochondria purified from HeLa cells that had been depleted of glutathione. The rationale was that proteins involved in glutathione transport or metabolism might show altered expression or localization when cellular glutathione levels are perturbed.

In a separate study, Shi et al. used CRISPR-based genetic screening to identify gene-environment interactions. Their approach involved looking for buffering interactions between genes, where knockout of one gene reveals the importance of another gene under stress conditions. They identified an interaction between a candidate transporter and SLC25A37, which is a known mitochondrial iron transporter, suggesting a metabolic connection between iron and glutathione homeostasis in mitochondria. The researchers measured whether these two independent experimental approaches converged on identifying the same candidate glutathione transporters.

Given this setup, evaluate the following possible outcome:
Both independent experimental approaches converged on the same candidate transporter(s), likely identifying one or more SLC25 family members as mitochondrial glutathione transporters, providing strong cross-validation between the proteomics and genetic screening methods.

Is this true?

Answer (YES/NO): YES